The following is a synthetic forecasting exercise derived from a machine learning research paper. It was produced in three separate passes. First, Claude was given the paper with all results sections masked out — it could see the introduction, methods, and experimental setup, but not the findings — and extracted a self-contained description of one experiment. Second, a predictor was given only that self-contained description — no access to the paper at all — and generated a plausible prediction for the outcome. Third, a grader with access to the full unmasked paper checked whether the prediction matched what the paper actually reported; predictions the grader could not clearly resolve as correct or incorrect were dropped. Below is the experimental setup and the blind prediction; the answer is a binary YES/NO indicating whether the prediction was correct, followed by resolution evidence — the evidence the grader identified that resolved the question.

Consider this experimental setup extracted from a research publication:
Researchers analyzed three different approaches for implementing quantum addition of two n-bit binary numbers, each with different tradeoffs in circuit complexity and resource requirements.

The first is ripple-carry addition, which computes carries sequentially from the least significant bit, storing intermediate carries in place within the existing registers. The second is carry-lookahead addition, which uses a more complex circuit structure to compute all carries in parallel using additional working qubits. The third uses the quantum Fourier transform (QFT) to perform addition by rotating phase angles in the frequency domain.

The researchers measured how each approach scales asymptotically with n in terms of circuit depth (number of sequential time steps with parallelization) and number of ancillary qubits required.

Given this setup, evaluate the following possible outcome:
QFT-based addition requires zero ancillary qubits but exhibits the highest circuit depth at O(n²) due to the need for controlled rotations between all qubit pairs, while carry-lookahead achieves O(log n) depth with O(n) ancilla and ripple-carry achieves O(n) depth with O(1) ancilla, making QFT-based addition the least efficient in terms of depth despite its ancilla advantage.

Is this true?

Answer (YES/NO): NO